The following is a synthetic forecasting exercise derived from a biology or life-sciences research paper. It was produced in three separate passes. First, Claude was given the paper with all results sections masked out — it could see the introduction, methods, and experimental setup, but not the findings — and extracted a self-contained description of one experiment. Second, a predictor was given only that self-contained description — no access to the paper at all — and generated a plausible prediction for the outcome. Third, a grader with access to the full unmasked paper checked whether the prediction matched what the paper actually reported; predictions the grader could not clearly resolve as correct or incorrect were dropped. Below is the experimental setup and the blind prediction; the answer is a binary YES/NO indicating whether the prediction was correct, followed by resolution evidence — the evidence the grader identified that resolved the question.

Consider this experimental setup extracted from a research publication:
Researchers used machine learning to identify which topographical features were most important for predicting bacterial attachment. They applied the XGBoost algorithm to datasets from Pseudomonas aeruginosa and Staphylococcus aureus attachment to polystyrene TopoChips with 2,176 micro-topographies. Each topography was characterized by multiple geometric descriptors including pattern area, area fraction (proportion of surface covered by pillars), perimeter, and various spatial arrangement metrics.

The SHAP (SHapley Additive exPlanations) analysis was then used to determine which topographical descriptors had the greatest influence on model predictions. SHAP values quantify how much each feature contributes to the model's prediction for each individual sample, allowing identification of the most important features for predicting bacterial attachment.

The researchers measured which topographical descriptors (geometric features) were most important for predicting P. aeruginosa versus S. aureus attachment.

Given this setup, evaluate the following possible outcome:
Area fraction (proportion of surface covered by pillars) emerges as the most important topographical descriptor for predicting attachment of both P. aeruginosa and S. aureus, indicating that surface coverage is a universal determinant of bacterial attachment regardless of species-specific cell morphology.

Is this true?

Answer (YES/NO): NO